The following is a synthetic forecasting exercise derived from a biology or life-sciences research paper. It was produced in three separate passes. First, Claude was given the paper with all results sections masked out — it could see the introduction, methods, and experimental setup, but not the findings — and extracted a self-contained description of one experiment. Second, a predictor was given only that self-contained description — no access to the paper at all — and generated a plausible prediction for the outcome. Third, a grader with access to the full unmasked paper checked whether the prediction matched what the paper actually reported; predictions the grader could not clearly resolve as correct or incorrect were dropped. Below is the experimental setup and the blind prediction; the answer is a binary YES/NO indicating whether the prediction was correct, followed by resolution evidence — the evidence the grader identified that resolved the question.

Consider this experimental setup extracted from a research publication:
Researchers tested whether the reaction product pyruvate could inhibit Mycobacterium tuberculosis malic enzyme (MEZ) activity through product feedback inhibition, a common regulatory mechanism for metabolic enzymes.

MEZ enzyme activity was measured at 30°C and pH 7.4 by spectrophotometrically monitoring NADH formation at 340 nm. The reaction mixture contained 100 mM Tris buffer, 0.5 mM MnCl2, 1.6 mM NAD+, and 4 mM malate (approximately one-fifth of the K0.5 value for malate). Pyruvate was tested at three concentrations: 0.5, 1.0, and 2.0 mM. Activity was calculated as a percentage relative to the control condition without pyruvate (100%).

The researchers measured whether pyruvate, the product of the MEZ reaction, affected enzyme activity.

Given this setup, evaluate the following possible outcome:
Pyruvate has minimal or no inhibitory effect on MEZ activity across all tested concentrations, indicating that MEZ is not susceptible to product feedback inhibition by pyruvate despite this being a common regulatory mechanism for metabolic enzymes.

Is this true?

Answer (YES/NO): YES